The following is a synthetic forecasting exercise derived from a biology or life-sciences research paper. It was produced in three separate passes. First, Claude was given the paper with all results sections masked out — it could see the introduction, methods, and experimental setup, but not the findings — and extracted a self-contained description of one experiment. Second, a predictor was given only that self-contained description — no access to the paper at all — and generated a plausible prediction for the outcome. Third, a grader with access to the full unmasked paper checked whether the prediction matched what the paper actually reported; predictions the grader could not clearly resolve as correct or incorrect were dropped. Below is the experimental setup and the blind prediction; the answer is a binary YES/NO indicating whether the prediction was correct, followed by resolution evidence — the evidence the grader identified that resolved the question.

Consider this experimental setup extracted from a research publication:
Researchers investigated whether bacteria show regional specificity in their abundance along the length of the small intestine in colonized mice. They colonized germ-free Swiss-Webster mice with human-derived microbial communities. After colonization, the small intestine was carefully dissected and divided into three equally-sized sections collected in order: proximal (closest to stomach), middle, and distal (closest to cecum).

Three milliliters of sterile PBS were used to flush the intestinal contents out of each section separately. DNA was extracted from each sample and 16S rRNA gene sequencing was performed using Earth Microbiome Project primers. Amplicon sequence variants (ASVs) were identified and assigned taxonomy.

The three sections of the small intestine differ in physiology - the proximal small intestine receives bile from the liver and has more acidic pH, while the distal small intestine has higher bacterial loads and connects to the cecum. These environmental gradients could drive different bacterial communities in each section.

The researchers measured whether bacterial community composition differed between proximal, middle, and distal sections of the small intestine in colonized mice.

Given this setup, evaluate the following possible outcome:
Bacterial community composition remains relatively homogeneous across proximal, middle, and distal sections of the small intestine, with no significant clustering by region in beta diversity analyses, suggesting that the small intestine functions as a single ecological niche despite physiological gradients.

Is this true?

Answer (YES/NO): YES